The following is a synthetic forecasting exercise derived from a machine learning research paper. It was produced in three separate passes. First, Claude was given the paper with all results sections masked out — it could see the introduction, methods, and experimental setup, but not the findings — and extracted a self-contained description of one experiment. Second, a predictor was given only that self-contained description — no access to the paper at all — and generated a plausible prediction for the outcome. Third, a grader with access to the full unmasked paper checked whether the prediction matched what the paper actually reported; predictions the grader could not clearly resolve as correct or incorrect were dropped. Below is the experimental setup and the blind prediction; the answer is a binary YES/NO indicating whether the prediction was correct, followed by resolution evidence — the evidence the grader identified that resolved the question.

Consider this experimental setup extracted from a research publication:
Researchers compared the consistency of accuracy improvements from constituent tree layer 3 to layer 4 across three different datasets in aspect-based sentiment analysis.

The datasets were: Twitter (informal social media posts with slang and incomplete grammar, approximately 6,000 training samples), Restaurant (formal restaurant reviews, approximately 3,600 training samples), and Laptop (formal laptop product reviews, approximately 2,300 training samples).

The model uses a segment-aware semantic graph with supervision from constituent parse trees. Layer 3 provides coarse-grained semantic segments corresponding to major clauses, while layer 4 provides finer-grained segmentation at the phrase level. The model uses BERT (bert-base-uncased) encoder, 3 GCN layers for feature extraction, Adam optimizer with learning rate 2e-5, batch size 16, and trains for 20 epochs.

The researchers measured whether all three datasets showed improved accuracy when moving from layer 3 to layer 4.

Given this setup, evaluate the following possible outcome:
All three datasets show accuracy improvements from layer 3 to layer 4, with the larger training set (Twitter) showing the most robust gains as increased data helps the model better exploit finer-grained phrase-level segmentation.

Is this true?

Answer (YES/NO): NO